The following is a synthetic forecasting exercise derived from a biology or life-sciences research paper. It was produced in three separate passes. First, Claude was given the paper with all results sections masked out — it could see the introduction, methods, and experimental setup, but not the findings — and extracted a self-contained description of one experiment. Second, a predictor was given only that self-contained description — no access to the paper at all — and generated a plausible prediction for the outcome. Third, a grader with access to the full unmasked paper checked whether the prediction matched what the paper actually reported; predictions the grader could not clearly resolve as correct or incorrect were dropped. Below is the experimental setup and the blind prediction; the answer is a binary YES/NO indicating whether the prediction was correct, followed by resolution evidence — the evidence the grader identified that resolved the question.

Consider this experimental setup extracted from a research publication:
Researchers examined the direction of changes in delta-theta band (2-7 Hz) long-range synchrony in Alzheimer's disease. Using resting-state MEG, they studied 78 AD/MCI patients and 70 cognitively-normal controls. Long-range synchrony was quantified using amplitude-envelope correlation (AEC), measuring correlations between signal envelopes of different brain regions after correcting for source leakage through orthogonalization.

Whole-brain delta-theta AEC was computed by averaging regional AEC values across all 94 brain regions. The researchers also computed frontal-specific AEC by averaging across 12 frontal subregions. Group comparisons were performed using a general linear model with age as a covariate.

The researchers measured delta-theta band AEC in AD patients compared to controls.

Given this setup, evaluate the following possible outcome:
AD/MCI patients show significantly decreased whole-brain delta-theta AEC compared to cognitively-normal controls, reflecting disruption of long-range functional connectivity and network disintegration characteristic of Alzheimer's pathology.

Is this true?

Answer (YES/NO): NO